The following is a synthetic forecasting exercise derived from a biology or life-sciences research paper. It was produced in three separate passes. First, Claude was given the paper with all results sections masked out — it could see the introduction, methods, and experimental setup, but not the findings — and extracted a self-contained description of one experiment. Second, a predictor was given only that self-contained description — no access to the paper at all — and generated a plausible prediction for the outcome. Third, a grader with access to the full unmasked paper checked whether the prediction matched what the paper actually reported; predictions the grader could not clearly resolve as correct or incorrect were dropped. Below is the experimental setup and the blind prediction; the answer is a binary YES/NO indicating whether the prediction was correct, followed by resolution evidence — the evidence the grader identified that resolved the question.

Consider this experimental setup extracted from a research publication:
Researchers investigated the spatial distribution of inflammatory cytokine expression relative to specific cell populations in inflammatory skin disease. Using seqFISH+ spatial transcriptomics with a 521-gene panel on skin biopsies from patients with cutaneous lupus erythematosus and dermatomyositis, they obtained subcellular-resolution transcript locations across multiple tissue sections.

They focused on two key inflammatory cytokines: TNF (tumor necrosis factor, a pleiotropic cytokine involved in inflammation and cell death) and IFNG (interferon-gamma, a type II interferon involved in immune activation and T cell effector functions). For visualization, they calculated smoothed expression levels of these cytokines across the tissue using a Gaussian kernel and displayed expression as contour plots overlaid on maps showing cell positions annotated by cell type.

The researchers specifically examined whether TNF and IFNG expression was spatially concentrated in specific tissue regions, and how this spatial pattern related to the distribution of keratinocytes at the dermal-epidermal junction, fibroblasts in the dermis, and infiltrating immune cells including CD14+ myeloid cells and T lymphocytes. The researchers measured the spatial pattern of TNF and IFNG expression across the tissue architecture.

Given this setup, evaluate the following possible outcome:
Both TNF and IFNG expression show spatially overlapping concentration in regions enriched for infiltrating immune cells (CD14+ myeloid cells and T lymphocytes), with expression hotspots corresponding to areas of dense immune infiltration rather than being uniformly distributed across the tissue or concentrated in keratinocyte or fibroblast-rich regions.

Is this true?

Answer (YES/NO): YES